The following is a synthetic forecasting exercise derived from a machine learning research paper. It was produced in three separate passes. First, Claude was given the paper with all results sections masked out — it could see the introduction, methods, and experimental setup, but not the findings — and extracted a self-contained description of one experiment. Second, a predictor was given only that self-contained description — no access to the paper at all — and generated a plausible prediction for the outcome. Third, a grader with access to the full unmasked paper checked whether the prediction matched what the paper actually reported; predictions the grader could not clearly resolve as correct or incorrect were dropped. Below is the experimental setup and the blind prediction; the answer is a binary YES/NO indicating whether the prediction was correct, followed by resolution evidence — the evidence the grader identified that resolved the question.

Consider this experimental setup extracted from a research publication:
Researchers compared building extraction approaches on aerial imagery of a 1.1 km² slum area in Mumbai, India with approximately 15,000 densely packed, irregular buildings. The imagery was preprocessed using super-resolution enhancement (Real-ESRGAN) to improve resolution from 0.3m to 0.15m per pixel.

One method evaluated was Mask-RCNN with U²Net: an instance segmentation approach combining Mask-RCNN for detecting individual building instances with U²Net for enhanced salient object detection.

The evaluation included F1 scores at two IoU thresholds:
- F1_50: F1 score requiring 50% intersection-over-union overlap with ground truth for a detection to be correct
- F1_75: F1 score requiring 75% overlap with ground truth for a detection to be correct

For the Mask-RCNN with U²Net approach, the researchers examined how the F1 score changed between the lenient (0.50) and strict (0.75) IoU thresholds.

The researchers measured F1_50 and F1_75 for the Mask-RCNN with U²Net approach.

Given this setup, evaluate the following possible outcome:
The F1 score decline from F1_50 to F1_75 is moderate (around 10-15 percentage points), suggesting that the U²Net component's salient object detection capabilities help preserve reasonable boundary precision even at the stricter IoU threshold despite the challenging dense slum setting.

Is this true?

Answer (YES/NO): NO